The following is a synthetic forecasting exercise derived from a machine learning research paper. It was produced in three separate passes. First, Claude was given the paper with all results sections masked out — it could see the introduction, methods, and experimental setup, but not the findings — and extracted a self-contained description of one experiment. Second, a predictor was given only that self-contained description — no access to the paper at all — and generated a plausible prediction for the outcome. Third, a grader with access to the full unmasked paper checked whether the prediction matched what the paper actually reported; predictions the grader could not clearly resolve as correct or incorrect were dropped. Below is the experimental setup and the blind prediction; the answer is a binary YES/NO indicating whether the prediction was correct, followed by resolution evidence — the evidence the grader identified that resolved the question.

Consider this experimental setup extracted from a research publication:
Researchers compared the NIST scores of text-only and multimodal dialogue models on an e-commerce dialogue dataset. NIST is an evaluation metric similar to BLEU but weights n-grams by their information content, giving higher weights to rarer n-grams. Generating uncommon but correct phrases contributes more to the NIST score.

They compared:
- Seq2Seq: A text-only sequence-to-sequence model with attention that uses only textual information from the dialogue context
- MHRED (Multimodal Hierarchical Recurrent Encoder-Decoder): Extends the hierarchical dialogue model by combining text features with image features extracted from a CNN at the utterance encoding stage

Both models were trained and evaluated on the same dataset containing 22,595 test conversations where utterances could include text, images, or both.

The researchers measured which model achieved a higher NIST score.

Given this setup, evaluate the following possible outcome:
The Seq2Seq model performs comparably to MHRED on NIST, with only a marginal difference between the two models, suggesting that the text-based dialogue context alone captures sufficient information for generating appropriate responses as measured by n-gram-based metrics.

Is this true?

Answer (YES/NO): NO